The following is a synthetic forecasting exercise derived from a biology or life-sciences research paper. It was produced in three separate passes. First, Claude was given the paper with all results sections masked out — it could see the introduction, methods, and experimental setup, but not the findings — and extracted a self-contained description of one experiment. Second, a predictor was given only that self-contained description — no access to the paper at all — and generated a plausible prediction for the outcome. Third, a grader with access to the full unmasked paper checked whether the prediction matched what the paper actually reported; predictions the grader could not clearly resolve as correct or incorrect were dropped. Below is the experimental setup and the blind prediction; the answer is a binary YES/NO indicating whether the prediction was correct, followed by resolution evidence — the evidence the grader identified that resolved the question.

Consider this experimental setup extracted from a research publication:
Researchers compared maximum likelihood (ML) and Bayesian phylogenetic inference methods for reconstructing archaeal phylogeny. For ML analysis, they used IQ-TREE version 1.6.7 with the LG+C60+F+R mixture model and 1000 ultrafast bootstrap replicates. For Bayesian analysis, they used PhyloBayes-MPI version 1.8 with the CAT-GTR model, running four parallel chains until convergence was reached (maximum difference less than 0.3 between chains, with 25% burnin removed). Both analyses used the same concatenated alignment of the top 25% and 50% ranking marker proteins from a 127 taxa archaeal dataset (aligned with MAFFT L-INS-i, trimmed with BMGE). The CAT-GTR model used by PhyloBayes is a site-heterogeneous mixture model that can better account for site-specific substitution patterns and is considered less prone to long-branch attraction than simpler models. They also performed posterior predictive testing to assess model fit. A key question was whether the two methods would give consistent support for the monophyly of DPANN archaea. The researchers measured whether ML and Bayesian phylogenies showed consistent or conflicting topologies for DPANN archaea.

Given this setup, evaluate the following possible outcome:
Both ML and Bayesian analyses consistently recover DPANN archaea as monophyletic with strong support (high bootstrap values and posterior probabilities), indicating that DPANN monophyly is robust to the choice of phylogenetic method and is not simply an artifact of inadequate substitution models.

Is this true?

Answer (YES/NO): YES